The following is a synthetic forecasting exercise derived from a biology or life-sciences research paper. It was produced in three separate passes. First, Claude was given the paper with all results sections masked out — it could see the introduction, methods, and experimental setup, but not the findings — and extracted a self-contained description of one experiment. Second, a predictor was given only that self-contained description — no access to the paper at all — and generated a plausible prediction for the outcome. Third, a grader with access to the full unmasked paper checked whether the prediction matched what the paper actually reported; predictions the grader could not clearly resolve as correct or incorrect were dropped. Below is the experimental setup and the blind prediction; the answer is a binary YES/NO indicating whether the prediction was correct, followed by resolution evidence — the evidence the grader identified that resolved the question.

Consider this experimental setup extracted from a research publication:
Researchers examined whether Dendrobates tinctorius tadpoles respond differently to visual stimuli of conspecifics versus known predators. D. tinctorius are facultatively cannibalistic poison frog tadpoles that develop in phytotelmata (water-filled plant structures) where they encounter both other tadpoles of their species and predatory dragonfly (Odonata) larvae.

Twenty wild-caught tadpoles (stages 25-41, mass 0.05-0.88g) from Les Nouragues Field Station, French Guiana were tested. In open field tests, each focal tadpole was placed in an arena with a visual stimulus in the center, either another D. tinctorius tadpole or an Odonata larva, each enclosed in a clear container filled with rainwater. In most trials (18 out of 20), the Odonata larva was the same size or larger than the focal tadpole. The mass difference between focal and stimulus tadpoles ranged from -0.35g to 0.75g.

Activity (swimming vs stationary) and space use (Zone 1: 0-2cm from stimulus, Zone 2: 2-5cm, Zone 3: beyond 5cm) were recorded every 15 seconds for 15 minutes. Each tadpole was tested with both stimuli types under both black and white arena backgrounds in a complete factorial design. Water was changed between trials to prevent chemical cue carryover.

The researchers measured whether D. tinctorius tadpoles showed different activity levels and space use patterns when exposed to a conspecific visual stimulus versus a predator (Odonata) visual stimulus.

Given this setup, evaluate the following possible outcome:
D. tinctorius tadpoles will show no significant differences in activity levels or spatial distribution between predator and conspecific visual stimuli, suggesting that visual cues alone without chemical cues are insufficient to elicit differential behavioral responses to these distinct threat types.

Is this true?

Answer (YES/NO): NO